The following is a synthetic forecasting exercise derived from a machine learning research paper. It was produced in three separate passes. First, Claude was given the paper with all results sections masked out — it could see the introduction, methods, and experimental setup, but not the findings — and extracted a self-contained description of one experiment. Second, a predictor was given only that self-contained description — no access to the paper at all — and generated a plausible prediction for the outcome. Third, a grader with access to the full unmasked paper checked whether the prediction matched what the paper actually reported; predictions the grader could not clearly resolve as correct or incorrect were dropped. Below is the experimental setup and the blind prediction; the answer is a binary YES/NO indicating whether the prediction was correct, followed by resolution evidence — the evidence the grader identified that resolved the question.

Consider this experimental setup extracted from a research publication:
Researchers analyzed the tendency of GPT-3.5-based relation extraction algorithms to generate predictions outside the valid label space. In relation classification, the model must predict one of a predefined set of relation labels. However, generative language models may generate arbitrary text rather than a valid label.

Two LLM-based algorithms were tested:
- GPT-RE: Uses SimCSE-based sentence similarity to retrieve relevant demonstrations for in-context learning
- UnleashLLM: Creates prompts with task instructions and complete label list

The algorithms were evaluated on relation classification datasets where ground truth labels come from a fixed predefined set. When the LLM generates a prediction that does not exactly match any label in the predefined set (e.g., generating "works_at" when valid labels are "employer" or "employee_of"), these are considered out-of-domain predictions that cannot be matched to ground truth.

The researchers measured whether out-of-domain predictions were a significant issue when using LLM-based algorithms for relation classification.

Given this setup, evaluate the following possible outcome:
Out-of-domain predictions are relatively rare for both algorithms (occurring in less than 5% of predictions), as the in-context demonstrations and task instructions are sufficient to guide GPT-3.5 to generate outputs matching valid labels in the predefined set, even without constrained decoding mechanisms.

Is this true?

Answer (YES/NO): NO